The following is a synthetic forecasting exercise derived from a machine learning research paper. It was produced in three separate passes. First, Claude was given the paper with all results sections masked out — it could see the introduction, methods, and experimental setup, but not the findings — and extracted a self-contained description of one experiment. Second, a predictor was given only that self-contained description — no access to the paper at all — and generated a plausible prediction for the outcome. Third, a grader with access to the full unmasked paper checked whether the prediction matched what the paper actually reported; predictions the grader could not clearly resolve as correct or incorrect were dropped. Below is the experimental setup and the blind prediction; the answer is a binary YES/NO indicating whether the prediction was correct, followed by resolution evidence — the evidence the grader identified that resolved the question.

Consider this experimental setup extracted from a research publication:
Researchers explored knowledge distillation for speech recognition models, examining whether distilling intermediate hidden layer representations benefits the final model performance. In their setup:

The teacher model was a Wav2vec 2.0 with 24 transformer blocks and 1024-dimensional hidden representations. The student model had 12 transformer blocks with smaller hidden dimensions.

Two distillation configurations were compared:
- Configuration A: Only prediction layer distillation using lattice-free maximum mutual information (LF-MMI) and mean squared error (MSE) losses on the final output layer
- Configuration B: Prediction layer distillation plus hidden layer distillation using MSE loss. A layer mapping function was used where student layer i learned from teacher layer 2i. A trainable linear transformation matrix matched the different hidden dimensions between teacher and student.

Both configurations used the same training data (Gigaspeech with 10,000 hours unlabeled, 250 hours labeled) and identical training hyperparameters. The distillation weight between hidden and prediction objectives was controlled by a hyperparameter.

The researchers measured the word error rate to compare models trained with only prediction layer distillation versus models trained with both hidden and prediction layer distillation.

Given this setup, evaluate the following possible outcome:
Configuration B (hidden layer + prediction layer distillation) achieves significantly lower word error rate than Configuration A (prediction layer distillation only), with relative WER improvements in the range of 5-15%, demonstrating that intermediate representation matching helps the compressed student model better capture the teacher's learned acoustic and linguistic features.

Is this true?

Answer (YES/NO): YES